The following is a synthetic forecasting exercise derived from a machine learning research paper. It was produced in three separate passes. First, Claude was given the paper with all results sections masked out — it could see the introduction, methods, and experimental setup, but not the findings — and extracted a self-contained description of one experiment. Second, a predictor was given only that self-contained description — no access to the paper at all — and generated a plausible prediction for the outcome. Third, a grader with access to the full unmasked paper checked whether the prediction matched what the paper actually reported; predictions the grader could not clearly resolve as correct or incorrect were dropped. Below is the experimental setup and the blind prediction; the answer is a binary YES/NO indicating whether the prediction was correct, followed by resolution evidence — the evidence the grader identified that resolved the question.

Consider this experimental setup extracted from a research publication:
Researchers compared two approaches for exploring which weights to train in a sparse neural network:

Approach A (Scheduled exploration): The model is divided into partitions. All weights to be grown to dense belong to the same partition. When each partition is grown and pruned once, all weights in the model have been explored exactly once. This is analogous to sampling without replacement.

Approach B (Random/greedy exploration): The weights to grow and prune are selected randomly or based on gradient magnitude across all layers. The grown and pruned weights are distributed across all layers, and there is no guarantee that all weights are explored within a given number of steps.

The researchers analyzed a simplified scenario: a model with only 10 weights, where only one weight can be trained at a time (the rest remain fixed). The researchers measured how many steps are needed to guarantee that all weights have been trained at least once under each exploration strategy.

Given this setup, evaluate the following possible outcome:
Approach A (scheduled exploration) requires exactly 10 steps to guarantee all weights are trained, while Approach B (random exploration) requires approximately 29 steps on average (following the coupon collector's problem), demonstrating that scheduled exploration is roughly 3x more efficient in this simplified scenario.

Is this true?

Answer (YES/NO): YES